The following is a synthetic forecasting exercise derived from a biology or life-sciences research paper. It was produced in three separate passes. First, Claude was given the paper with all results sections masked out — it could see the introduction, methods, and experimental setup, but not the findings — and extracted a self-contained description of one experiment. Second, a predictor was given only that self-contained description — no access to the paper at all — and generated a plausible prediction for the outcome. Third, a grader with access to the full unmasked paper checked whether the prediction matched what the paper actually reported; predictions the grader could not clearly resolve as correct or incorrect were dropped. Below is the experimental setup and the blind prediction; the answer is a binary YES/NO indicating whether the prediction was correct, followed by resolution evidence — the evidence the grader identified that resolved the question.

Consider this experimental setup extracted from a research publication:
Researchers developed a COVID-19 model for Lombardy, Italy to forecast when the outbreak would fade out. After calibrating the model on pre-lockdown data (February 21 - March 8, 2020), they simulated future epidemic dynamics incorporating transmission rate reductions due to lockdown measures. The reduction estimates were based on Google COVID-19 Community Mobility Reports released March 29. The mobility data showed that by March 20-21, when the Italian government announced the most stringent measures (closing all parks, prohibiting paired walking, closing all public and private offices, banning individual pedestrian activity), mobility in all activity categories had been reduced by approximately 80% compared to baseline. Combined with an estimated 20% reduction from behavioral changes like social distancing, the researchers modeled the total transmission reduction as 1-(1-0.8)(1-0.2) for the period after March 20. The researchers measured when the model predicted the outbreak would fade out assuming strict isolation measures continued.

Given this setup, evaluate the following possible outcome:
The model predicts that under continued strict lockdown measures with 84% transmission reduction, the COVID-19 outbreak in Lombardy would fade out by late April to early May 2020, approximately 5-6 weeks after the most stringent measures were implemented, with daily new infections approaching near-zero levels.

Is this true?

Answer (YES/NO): NO